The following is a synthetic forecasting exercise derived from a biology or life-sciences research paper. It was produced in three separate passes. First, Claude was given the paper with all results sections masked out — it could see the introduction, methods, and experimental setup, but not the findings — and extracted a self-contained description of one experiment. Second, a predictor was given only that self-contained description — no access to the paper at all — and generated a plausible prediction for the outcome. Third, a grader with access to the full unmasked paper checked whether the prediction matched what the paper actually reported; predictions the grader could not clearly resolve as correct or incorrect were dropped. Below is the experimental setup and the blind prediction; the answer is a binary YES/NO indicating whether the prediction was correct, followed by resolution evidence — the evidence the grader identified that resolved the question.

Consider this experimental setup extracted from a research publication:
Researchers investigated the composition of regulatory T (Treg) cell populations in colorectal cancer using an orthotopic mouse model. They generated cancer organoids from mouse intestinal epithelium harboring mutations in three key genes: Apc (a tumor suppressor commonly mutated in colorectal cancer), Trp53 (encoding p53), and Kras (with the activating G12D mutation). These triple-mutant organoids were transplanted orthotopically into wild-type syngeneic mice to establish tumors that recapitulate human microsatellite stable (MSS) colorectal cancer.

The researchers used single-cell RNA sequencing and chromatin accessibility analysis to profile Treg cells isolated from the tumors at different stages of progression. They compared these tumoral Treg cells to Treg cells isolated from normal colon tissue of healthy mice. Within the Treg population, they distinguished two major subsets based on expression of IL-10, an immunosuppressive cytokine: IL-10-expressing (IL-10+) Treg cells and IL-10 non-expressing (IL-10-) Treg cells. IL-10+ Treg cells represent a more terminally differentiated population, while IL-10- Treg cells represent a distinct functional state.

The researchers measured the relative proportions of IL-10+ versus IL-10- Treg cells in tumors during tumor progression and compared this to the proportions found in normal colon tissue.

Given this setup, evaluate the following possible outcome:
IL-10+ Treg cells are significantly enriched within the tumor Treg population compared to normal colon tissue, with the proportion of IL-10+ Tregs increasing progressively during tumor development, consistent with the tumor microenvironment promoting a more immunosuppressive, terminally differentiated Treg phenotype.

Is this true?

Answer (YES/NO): NO